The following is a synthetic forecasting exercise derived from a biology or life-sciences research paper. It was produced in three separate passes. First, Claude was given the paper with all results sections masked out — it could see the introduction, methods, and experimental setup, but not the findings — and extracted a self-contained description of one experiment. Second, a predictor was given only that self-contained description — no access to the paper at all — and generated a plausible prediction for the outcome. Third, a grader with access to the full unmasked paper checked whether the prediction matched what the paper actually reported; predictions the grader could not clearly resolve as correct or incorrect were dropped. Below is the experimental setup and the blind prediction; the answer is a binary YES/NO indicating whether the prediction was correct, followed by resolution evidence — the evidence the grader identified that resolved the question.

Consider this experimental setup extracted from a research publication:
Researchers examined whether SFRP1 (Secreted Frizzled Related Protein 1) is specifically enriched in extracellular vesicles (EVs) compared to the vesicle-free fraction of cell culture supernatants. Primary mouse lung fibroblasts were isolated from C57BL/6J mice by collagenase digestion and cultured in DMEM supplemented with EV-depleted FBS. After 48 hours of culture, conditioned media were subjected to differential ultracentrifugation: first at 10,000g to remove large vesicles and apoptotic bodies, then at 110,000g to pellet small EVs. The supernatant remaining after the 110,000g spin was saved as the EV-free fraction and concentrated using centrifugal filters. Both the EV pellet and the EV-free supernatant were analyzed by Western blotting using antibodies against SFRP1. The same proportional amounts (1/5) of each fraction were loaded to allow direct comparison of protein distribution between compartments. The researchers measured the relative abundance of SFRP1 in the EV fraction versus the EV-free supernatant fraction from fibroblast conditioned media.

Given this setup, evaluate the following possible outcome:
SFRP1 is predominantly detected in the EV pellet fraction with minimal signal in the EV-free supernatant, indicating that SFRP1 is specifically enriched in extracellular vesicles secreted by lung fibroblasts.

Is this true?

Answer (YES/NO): YES